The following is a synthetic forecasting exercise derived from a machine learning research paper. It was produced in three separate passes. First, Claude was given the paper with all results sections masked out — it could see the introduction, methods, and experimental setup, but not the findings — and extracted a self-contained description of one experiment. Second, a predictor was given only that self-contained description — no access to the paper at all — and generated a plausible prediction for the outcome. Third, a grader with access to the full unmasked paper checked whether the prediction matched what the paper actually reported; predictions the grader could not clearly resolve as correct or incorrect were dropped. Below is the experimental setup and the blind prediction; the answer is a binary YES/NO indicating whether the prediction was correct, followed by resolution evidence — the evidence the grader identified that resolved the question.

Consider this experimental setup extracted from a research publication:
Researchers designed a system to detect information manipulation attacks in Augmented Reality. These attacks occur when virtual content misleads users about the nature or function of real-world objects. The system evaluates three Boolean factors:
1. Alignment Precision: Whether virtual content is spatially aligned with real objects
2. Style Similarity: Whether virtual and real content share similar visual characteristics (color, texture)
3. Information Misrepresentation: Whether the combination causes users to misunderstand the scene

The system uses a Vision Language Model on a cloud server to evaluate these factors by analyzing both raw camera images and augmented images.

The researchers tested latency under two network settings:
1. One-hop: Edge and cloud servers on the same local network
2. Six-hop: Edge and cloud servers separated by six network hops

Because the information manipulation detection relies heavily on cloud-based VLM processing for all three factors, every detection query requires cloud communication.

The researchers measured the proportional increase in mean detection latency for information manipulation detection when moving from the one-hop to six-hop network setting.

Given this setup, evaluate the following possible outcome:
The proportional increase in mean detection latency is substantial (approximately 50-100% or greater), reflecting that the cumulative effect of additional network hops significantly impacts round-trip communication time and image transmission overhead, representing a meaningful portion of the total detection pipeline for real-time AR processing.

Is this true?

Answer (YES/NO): NO